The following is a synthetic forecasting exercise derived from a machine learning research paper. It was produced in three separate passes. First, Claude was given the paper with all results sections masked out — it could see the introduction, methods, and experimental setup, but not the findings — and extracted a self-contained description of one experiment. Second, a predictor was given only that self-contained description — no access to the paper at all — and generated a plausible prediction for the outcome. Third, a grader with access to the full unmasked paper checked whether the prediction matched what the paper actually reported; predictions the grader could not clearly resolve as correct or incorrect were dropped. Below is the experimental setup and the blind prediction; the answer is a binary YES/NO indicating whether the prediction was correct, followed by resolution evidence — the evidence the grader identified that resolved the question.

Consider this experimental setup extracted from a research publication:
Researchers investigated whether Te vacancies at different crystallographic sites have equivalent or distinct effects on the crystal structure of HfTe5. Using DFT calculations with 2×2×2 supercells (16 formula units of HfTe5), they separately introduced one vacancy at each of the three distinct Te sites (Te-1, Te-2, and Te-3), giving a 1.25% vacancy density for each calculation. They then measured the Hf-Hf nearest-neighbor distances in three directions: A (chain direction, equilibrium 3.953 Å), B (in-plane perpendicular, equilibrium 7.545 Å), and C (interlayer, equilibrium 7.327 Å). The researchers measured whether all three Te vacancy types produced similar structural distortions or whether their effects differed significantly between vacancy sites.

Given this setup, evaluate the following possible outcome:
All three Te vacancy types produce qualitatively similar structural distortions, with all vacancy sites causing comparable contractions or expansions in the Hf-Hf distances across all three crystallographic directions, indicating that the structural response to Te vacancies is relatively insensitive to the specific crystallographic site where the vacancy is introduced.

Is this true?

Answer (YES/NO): NO